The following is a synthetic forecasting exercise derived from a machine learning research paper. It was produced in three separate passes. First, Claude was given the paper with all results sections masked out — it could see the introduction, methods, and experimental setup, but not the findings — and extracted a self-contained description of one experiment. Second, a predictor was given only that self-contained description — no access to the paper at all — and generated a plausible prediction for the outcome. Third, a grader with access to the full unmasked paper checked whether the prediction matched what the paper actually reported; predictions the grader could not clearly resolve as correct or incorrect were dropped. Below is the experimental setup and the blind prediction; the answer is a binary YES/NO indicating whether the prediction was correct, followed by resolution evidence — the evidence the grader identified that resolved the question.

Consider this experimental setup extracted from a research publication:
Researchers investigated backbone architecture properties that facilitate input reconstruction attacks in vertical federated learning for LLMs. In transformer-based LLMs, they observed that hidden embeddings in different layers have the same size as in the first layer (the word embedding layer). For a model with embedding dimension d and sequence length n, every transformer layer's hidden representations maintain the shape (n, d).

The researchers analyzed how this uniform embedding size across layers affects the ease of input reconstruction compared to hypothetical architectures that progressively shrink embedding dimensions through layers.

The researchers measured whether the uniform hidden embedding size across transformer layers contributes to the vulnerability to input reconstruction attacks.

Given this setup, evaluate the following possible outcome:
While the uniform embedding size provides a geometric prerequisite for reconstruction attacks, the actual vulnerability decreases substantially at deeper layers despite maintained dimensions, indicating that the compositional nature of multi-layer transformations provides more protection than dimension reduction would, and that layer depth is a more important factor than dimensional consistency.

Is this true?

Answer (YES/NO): NO